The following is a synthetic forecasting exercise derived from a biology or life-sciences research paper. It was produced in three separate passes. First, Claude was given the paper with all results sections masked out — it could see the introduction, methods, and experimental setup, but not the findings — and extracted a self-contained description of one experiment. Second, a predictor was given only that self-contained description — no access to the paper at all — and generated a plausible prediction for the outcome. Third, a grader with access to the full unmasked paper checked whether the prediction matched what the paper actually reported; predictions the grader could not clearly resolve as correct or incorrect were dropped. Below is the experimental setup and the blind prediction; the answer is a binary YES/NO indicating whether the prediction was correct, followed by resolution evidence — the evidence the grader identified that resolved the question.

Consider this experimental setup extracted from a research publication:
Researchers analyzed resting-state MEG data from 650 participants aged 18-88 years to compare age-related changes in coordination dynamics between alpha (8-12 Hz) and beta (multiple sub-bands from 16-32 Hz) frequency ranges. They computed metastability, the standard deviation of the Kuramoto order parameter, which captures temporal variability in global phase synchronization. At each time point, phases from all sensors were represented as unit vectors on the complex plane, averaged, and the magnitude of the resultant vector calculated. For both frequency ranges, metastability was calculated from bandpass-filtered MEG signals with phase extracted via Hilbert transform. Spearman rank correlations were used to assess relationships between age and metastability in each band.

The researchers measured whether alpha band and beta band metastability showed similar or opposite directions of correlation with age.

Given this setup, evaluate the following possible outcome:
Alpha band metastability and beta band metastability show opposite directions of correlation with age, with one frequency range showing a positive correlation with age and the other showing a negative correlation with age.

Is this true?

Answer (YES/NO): NO